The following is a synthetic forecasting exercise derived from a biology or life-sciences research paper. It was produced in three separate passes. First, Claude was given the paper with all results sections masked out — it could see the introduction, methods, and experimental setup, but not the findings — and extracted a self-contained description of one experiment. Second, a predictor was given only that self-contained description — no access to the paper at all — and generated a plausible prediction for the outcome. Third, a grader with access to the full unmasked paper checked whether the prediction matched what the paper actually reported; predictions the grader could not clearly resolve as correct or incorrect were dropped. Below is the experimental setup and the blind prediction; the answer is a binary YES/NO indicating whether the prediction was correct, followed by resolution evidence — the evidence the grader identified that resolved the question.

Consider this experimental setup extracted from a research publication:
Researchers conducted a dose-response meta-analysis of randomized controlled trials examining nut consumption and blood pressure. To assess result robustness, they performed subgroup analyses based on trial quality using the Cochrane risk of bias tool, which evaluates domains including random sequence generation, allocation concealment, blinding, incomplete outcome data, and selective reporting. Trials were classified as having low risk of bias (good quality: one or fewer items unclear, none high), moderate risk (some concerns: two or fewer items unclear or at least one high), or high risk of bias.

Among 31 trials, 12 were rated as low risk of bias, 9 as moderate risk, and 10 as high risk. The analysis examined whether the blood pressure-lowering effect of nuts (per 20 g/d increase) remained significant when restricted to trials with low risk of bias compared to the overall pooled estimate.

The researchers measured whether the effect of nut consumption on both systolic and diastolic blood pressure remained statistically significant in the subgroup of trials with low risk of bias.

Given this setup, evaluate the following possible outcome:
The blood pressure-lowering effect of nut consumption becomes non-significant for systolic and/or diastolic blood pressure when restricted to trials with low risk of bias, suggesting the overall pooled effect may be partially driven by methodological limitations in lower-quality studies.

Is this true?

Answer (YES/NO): NO